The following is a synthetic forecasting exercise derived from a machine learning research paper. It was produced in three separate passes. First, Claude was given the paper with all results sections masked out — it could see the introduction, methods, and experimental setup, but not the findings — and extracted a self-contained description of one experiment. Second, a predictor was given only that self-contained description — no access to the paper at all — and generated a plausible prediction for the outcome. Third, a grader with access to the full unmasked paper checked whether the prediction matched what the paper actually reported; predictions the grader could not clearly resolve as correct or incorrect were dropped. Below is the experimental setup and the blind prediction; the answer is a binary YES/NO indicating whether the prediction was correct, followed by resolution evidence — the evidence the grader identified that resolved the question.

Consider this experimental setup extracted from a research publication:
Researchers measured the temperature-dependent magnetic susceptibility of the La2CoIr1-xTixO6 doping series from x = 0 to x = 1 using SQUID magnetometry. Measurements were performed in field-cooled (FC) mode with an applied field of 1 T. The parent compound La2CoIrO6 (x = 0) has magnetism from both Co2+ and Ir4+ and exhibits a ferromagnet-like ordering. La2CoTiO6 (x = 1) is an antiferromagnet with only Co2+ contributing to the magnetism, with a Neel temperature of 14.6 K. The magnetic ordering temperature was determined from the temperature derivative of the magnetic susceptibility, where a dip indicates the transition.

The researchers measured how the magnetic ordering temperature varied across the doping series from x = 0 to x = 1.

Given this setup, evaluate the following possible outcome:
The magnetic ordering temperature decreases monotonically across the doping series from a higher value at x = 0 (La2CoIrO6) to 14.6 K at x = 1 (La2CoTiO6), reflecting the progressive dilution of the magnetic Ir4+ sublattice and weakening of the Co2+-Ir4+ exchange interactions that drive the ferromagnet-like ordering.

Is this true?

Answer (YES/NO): YES